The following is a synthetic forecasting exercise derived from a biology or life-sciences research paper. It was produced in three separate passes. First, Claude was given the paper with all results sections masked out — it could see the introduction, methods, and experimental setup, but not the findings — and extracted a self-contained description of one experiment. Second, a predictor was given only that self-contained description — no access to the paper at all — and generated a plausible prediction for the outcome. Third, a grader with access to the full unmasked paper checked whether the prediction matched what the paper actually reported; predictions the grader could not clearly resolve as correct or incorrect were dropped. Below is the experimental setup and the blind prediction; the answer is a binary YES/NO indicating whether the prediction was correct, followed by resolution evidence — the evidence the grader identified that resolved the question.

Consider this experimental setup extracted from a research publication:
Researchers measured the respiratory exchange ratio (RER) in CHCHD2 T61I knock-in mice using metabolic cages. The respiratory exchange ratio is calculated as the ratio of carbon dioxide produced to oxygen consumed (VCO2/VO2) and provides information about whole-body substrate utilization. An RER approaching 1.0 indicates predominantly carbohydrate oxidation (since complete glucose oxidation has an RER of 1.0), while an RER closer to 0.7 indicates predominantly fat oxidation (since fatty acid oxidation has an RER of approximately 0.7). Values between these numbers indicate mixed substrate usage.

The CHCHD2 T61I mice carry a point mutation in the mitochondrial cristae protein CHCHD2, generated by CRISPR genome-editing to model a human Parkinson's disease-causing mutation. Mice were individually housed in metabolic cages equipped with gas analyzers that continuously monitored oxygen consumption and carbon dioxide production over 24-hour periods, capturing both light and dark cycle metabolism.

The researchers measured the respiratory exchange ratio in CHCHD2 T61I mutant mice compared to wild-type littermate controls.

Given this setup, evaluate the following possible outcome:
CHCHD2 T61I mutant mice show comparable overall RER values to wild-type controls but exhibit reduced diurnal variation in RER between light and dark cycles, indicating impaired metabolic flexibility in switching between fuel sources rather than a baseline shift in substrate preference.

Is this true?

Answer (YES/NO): NO